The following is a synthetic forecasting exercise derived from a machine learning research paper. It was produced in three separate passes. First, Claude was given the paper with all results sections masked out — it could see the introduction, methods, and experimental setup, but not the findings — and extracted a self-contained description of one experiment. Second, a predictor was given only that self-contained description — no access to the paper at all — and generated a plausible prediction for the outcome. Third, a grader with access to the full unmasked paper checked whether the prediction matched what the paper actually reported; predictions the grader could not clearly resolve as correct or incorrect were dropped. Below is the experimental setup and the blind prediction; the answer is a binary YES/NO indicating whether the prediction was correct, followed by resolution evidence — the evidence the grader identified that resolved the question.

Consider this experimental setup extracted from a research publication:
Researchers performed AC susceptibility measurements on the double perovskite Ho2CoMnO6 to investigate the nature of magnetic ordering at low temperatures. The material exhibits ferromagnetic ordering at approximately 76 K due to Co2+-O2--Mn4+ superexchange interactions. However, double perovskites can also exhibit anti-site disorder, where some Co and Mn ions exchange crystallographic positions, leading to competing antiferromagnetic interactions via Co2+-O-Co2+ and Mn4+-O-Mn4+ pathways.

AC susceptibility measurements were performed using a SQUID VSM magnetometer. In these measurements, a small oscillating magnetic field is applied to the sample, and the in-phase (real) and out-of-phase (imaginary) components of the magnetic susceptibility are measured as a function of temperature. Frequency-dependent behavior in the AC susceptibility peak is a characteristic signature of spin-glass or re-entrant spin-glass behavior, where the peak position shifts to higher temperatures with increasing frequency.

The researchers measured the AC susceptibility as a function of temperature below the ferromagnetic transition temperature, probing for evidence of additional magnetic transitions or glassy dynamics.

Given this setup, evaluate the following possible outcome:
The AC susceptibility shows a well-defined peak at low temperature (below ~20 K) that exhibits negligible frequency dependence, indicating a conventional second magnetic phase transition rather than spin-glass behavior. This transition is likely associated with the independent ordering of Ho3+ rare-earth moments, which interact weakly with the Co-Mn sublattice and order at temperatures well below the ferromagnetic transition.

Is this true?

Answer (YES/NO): NO